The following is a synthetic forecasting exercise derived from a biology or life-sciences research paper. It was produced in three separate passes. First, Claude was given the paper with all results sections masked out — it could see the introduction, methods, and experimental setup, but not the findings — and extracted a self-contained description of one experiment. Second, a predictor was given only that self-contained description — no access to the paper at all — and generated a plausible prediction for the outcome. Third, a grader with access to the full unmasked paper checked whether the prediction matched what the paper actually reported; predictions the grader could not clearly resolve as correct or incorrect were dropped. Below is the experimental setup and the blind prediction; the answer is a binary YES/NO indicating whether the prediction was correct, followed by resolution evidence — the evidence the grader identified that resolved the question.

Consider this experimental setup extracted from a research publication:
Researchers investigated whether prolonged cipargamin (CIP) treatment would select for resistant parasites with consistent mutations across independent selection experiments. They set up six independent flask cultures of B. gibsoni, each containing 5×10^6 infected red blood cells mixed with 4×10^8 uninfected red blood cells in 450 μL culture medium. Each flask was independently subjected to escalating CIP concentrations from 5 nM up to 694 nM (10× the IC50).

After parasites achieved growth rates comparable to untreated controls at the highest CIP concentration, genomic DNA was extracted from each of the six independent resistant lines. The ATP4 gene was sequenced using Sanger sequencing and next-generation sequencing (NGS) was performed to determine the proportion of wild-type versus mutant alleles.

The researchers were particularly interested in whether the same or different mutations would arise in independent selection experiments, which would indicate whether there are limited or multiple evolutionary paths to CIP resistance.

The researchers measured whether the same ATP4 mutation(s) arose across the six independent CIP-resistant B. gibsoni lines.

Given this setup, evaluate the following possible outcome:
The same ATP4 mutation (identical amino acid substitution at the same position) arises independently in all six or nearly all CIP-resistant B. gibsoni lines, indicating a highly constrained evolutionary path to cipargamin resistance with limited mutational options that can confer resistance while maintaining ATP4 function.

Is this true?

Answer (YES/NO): NO